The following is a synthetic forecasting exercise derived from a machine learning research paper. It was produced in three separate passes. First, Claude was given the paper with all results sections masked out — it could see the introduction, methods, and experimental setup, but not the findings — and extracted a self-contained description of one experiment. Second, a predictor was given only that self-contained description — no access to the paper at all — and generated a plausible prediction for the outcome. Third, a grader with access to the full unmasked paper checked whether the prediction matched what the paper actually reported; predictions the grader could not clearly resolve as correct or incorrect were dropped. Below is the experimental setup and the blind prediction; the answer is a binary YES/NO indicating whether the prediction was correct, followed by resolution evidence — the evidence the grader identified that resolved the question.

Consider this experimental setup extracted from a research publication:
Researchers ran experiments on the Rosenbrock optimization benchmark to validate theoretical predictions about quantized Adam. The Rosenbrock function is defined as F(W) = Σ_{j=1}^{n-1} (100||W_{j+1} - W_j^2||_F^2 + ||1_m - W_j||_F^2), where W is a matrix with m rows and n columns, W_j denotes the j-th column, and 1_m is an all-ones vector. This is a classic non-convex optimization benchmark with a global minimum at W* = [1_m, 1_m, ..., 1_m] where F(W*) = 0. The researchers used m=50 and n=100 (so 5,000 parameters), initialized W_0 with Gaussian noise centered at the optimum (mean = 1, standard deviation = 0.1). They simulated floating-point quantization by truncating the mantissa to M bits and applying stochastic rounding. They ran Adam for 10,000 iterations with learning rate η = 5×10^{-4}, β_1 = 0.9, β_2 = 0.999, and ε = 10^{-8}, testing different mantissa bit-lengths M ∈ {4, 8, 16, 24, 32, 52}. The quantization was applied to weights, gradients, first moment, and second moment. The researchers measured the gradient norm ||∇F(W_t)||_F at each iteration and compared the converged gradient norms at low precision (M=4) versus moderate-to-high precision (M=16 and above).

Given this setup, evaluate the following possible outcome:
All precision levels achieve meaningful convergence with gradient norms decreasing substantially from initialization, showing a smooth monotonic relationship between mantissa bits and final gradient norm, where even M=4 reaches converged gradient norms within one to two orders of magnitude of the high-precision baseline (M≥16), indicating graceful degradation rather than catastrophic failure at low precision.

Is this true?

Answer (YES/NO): NO